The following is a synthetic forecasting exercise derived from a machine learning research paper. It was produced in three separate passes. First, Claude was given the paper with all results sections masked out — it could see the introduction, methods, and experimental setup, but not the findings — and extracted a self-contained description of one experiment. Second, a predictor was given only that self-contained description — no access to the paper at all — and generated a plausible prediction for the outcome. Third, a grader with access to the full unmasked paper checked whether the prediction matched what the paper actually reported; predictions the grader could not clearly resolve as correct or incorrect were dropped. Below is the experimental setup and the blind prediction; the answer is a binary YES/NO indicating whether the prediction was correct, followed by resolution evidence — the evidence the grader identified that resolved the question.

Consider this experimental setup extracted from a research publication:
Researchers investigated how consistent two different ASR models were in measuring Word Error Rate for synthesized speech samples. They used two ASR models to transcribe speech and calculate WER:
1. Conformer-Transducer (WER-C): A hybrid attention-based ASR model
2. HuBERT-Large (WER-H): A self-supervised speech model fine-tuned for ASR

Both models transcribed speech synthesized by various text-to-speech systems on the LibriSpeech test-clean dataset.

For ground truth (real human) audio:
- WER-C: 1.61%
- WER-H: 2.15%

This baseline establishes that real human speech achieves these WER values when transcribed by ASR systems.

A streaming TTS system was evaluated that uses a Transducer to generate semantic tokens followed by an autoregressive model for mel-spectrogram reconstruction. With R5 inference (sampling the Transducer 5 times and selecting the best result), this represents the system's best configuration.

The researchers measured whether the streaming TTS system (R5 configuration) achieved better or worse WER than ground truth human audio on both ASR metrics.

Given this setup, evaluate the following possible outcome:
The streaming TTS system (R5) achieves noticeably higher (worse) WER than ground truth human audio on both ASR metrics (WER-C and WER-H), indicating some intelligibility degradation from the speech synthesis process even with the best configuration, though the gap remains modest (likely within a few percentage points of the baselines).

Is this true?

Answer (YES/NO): NO